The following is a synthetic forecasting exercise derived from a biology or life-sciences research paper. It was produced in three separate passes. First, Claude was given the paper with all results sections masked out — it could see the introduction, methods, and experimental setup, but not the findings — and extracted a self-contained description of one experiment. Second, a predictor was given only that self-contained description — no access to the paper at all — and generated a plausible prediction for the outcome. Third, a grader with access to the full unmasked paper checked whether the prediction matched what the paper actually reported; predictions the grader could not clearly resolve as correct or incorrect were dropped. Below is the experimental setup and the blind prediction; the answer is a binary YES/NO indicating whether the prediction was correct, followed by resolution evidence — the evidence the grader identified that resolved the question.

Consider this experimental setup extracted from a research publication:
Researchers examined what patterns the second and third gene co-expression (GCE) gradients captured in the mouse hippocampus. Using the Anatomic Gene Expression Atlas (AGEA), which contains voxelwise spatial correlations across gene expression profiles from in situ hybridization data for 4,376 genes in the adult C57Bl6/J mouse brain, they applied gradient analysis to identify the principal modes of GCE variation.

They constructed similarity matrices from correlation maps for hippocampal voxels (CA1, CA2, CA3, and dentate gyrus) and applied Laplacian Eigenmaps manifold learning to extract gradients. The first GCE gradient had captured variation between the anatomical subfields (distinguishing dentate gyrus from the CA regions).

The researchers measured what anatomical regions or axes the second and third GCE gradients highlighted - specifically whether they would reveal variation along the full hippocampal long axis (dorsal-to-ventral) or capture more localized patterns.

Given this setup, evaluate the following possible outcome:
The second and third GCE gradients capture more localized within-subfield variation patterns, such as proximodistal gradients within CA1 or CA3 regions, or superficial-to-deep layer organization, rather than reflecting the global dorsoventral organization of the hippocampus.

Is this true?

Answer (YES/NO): NO